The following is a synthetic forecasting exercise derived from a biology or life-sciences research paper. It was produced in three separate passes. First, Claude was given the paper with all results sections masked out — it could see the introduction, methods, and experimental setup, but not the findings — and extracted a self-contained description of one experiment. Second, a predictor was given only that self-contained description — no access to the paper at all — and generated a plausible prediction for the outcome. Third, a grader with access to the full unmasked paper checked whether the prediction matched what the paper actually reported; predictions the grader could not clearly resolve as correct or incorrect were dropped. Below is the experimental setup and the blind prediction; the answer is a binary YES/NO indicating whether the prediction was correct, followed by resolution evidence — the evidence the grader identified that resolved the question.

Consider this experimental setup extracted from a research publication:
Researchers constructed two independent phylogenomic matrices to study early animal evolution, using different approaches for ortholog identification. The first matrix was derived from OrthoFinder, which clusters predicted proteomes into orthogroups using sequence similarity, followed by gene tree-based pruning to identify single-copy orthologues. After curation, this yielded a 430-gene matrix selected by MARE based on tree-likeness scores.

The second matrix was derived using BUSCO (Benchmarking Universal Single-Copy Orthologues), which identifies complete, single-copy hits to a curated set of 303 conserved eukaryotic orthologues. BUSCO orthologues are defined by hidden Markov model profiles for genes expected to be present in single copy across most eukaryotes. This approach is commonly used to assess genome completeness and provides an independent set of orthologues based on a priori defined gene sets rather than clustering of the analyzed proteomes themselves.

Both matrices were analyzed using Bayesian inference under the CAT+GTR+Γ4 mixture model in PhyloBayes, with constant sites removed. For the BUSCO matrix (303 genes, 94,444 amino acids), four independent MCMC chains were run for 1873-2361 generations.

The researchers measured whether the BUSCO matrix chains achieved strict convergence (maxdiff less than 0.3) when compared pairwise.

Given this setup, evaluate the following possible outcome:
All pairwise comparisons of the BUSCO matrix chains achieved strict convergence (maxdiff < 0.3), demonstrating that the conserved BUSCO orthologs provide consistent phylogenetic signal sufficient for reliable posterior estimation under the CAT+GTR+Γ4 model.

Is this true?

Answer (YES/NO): NO